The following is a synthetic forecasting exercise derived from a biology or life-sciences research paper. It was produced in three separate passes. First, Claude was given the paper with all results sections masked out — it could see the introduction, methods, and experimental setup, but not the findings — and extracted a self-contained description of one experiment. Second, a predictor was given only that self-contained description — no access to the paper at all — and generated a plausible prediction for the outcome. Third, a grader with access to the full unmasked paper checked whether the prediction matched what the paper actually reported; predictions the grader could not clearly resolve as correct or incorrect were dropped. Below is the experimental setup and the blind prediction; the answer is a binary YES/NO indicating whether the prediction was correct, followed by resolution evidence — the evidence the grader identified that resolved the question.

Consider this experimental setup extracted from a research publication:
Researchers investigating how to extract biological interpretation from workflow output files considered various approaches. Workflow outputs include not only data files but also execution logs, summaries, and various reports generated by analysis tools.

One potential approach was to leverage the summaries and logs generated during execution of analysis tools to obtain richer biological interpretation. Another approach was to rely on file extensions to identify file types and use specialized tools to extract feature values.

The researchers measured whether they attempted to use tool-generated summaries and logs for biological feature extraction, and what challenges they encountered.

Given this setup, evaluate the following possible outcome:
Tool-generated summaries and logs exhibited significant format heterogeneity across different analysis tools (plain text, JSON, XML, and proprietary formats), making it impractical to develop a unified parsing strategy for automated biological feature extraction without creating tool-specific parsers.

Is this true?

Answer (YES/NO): NO